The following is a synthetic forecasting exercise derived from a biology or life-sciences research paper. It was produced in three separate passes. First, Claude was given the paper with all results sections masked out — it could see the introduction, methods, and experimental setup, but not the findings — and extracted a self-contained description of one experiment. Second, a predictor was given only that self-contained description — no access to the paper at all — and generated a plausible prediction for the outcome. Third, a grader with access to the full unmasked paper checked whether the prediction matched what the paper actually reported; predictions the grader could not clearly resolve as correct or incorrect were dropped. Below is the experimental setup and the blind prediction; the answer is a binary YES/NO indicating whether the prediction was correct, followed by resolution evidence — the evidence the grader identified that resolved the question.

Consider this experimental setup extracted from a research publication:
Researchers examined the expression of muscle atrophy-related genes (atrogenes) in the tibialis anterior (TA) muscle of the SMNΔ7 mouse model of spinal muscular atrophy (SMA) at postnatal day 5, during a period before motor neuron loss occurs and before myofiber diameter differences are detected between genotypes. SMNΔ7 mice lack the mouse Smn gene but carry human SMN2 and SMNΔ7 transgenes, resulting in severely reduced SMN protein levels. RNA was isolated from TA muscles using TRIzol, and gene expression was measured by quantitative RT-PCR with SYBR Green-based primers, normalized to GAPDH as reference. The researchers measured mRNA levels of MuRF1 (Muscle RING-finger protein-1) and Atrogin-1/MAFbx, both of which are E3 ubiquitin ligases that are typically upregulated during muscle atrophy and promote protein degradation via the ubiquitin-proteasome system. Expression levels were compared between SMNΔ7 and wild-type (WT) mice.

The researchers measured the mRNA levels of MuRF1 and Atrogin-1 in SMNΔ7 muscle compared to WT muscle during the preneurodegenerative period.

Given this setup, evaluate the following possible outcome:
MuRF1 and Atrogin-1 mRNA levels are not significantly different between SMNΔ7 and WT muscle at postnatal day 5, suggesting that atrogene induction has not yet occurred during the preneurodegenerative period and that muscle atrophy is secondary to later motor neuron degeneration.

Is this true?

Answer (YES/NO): YES